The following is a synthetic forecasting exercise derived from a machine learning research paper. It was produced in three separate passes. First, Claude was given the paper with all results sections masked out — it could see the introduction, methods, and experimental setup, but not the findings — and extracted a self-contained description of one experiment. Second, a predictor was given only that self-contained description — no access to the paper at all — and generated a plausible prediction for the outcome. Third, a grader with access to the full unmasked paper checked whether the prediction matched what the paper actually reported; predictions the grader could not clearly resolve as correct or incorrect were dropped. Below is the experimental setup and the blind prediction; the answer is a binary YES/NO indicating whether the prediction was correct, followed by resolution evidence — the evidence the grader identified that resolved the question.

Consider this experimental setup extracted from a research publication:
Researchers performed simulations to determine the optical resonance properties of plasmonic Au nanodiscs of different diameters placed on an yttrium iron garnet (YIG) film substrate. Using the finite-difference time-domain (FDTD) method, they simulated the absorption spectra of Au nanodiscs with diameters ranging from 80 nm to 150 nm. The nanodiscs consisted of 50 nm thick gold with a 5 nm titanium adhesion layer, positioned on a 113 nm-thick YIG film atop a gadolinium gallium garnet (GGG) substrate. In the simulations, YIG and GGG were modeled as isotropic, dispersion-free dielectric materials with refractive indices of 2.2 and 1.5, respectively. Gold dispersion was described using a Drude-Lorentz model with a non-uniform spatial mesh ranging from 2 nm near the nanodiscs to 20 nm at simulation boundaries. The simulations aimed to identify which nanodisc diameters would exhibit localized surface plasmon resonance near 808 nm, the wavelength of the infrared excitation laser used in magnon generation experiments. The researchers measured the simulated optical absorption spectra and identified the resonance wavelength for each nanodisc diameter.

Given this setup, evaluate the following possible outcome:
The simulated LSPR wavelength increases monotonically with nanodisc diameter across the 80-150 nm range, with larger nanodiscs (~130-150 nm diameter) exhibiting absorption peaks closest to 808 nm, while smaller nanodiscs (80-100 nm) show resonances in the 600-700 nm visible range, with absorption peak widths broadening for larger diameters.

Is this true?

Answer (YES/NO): NO